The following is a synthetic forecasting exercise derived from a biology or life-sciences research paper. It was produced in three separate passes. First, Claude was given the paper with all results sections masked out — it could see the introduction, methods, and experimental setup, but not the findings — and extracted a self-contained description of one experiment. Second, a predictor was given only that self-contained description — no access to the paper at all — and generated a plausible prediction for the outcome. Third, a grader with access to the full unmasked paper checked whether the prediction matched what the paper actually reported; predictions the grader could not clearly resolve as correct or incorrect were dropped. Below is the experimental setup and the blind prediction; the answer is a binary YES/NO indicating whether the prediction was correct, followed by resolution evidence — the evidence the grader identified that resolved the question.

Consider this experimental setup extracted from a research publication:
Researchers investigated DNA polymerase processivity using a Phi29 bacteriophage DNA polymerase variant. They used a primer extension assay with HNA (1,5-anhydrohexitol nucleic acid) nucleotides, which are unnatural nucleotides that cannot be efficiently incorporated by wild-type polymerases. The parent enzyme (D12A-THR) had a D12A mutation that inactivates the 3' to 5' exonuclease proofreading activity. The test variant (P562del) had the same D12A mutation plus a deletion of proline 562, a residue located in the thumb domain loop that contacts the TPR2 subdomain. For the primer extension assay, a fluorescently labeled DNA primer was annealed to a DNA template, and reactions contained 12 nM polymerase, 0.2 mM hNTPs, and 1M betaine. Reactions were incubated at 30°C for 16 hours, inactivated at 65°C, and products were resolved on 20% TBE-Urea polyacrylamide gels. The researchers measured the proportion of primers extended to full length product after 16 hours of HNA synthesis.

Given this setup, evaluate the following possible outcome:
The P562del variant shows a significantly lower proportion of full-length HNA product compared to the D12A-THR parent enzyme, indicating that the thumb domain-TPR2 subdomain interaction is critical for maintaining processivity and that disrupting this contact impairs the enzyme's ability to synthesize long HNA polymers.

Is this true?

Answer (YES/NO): YES